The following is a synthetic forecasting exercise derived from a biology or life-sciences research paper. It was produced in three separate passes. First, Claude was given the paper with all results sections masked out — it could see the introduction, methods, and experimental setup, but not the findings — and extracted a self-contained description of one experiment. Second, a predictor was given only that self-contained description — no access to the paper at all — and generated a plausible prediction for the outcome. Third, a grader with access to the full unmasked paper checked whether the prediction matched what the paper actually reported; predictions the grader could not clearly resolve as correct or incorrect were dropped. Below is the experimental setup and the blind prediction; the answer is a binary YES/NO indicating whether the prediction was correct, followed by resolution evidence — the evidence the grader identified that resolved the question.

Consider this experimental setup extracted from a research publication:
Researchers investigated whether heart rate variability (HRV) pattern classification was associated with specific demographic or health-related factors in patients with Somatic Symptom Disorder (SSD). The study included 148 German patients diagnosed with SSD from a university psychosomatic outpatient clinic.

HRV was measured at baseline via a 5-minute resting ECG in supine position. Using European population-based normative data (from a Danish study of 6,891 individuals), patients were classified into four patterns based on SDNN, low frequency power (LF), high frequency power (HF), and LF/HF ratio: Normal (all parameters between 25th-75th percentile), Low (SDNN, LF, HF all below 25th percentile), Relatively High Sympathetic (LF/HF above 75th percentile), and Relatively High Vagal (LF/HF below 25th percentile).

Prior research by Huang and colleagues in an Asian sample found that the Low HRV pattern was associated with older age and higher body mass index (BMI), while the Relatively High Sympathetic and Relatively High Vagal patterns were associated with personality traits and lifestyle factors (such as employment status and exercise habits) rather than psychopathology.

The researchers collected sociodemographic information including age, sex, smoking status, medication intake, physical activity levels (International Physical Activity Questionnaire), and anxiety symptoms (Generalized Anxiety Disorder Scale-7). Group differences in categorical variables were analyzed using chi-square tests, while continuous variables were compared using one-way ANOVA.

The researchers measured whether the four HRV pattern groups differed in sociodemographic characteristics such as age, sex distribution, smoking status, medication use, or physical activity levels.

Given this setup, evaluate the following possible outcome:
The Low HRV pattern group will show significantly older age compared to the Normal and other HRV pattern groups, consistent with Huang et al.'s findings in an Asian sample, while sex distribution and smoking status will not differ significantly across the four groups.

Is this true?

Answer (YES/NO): NO